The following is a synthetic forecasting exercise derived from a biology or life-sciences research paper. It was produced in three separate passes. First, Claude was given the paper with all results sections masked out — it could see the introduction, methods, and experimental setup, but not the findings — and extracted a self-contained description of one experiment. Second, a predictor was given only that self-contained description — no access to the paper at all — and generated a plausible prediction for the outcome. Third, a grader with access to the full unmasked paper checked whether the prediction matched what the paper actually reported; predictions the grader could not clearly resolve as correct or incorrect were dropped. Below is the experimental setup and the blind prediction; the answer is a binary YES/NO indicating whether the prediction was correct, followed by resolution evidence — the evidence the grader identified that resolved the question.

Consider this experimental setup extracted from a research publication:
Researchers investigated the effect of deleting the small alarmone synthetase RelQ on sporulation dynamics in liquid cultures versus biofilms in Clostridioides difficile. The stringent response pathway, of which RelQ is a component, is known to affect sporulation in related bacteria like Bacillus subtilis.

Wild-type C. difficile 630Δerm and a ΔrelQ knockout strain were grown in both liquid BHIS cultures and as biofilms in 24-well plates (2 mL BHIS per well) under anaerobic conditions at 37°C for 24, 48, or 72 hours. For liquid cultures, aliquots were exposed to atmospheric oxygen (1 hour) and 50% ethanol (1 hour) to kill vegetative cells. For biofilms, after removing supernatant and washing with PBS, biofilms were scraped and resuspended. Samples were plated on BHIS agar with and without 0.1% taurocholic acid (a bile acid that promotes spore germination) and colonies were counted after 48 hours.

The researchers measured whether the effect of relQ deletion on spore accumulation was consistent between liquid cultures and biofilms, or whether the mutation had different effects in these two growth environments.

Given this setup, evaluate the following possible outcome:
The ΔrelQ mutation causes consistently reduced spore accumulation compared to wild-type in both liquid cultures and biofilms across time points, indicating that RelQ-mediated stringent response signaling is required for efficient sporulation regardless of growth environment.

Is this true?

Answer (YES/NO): NO